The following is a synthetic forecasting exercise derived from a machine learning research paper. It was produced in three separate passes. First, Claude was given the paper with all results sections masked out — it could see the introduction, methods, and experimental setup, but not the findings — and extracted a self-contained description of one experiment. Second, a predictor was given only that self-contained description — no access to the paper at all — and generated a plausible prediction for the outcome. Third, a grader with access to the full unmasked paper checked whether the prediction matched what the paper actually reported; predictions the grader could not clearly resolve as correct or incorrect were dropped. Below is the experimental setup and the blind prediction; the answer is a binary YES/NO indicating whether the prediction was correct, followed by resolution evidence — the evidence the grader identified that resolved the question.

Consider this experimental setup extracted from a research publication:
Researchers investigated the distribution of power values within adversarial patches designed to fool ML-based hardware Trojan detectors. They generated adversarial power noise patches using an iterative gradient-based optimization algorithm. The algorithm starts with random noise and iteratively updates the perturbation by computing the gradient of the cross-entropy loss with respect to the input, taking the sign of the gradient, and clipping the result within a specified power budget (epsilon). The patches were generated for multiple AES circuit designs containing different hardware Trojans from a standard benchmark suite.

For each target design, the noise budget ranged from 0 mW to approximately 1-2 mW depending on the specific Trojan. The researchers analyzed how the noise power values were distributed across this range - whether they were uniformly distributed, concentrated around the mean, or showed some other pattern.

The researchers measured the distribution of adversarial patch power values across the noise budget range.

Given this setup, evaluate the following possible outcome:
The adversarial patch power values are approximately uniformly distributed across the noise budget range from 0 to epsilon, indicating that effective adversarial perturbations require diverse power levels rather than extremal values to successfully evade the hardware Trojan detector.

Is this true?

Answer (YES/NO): NO